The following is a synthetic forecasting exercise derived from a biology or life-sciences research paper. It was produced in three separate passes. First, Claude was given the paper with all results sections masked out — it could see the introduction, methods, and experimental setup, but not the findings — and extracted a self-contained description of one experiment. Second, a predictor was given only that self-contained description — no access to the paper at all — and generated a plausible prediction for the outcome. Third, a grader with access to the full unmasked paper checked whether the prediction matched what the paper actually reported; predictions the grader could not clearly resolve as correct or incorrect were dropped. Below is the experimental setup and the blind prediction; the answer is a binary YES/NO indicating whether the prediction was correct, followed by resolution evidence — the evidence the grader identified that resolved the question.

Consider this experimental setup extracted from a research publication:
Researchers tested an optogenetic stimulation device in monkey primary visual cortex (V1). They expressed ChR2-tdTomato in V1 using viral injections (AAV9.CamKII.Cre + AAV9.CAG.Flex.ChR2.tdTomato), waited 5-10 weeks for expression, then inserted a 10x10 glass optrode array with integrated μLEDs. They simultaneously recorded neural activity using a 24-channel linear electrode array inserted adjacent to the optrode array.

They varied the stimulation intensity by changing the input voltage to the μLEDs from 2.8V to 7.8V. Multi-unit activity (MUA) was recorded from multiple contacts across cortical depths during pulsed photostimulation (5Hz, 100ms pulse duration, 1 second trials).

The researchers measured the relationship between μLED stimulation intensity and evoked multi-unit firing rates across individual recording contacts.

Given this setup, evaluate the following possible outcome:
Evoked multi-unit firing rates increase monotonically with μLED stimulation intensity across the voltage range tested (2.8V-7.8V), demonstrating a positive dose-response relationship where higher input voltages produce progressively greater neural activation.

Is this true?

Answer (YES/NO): NO